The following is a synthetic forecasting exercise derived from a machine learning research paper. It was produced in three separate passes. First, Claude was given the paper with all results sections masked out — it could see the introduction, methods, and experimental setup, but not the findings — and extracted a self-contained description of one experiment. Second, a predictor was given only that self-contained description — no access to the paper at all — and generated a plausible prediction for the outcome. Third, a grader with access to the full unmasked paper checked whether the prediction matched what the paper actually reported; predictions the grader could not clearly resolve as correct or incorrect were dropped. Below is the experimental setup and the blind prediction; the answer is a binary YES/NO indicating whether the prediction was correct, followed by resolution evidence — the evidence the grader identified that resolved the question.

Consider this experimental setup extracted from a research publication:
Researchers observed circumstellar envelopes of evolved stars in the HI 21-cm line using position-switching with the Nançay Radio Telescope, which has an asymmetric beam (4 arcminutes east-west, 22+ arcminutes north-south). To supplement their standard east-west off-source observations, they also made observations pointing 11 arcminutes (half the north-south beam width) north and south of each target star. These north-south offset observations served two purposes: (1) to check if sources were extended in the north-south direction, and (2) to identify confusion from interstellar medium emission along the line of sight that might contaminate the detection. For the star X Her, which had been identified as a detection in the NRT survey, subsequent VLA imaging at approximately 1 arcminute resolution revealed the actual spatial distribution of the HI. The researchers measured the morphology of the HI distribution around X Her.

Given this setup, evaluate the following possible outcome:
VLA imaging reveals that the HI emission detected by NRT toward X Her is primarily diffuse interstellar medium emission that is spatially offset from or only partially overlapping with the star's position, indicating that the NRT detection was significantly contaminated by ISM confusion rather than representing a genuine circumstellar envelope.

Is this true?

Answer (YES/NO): NO